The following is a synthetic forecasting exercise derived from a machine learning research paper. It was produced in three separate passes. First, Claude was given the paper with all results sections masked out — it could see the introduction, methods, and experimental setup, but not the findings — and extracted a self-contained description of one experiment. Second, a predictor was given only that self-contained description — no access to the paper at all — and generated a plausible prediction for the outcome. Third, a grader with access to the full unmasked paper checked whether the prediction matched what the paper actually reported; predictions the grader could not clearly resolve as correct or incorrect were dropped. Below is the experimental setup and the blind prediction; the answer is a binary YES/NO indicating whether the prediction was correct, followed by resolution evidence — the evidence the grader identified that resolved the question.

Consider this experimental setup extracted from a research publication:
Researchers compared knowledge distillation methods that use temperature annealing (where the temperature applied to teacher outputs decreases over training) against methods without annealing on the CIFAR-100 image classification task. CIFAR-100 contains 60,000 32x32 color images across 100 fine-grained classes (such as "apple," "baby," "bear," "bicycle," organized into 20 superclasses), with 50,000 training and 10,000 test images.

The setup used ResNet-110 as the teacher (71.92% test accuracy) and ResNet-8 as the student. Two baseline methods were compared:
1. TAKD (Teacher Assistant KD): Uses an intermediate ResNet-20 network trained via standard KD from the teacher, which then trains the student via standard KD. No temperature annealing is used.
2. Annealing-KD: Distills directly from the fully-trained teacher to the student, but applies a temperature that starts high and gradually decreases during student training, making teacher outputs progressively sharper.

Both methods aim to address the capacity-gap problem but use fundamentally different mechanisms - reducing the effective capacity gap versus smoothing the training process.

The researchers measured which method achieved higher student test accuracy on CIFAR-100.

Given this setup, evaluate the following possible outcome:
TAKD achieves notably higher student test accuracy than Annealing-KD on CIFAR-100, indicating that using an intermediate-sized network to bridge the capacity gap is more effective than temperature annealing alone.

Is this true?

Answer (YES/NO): NO